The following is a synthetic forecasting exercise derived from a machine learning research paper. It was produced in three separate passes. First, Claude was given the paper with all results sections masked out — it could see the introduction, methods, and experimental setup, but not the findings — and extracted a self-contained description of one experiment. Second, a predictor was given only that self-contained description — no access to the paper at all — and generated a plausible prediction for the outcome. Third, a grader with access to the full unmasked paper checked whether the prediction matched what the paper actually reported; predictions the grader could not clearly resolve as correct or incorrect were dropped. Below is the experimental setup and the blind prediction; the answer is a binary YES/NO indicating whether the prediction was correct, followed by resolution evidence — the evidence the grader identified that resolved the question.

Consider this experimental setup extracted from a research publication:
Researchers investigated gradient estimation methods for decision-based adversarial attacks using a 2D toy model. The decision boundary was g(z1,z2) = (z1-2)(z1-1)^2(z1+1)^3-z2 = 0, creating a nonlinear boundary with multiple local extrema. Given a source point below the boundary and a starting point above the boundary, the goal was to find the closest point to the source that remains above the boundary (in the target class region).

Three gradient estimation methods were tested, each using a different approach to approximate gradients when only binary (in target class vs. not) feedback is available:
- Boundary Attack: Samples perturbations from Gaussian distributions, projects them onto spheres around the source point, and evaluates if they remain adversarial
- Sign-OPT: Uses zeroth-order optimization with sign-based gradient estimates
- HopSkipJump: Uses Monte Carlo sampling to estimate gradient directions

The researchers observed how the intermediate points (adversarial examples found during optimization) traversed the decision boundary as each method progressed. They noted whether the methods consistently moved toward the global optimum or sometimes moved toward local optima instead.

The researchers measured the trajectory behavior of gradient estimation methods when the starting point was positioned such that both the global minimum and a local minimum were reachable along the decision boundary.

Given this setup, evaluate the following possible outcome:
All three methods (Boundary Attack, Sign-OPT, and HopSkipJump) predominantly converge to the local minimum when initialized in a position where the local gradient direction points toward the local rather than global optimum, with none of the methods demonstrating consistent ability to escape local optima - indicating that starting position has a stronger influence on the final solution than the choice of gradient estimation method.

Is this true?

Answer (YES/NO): YES